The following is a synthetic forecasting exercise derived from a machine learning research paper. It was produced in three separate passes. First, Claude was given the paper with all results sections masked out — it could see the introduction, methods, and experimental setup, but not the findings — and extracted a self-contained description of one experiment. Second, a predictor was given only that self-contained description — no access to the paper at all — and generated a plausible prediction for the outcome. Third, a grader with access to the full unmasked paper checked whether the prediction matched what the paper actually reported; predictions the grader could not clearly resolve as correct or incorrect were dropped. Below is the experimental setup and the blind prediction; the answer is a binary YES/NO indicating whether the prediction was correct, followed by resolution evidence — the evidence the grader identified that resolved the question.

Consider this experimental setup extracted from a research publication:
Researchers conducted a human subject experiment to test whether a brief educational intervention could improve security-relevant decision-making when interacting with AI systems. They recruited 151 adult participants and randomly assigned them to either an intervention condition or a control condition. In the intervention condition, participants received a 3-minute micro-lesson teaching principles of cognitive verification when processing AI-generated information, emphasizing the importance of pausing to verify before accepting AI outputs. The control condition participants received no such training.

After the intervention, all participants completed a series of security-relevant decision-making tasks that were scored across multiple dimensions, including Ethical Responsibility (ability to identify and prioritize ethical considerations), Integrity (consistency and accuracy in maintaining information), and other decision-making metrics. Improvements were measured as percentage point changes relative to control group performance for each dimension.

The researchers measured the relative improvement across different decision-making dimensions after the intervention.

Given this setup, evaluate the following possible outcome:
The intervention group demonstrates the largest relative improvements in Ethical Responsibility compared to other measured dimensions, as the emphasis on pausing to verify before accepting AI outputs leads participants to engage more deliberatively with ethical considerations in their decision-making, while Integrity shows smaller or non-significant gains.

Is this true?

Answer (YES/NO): YES